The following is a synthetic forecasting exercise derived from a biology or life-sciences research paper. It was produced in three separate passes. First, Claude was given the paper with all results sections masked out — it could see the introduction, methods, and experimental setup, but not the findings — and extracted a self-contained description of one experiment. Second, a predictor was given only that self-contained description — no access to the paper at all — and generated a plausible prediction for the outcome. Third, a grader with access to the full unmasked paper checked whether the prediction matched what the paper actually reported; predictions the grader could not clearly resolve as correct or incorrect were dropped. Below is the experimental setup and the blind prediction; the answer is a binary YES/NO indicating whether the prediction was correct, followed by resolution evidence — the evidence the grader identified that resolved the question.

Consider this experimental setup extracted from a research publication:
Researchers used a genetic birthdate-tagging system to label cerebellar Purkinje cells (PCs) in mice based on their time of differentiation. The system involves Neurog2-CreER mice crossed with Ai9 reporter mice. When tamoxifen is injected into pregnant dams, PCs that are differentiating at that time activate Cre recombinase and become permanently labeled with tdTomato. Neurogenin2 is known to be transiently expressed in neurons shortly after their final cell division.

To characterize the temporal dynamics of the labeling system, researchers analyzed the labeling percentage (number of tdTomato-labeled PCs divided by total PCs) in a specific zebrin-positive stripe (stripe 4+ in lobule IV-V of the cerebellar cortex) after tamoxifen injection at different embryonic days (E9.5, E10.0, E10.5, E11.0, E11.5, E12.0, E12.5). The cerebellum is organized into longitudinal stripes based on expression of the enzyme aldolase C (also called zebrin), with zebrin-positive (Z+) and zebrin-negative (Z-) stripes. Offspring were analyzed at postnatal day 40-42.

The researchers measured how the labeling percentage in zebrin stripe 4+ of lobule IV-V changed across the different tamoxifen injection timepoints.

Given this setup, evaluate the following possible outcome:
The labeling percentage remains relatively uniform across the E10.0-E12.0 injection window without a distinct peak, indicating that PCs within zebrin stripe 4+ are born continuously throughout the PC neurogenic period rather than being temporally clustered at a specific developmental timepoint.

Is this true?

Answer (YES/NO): NO